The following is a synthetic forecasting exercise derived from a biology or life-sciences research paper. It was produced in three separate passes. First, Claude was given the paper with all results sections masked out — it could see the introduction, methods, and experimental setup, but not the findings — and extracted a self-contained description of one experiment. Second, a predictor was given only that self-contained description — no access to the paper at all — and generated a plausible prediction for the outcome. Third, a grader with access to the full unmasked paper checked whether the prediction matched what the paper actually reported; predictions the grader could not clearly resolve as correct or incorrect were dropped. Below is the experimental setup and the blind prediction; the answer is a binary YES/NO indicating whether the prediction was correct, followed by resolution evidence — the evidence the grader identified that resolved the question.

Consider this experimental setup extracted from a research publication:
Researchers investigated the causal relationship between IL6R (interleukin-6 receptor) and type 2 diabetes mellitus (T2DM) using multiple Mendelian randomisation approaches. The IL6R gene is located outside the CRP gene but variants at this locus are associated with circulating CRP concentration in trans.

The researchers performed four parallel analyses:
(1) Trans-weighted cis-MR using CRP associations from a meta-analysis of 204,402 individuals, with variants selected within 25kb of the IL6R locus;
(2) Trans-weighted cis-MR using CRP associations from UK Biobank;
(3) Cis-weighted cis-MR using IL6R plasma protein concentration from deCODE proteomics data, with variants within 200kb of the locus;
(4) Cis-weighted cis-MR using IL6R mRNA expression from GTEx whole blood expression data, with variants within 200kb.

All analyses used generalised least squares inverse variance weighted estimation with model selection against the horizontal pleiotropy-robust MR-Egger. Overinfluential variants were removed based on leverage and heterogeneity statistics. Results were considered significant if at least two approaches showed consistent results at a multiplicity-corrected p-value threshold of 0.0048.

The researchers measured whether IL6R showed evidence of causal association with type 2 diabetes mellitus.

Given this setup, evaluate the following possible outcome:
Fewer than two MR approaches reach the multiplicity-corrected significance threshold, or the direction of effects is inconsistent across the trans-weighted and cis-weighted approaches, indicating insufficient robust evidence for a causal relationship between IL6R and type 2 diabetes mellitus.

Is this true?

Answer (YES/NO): YES